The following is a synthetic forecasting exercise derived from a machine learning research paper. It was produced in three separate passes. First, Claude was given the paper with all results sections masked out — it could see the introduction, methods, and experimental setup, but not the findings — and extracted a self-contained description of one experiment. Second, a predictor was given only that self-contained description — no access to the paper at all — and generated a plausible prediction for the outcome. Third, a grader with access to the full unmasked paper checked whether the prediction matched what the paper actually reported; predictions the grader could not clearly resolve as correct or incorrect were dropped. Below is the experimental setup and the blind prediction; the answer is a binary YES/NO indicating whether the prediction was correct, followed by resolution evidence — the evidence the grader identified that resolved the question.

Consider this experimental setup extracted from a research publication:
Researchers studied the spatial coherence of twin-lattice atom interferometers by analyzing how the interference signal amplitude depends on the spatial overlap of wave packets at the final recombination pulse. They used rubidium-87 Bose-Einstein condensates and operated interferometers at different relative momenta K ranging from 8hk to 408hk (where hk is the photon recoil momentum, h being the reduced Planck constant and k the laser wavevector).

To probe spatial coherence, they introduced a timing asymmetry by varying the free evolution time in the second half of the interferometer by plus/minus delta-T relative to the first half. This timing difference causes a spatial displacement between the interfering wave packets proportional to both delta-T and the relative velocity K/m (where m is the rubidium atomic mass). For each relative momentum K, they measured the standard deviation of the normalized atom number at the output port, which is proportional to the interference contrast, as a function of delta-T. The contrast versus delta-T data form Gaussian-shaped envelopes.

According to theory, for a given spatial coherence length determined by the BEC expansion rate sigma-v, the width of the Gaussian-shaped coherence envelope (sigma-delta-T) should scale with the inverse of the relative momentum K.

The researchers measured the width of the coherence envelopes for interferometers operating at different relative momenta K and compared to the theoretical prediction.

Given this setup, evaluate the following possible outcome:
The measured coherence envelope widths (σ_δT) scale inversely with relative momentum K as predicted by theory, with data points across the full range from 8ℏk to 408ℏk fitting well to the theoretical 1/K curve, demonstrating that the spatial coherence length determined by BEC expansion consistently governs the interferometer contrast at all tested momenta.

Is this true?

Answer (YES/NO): YES